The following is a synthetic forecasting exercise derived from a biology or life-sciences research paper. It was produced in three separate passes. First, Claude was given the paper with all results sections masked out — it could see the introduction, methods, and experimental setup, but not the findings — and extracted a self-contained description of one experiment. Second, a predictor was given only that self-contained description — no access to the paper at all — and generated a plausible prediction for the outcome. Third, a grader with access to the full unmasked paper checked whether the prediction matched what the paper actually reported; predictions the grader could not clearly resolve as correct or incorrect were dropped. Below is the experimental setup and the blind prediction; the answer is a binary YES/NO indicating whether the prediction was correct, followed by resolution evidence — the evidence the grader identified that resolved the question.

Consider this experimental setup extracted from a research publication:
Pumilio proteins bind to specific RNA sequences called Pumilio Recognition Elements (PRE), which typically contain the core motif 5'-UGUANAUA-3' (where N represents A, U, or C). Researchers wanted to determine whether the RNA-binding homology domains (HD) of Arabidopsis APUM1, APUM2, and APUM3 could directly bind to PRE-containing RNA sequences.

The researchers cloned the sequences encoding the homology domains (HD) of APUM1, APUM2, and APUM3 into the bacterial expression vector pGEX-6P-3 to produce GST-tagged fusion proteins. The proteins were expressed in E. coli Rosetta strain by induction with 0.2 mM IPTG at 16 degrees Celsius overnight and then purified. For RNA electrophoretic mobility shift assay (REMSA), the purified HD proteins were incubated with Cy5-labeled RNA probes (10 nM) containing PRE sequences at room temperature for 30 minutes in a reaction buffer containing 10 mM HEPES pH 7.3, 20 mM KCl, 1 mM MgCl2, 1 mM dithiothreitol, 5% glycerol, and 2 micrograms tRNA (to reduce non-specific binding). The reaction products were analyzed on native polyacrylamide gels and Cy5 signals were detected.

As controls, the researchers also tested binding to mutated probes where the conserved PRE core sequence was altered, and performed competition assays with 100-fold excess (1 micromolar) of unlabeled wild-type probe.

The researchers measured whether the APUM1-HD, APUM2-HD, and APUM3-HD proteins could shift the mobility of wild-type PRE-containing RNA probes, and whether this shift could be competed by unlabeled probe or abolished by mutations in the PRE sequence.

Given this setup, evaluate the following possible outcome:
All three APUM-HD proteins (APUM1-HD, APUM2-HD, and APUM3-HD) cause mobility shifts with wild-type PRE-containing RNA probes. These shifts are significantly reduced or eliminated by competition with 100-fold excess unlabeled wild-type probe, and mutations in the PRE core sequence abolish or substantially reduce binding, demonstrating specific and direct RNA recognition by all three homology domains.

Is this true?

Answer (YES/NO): YES